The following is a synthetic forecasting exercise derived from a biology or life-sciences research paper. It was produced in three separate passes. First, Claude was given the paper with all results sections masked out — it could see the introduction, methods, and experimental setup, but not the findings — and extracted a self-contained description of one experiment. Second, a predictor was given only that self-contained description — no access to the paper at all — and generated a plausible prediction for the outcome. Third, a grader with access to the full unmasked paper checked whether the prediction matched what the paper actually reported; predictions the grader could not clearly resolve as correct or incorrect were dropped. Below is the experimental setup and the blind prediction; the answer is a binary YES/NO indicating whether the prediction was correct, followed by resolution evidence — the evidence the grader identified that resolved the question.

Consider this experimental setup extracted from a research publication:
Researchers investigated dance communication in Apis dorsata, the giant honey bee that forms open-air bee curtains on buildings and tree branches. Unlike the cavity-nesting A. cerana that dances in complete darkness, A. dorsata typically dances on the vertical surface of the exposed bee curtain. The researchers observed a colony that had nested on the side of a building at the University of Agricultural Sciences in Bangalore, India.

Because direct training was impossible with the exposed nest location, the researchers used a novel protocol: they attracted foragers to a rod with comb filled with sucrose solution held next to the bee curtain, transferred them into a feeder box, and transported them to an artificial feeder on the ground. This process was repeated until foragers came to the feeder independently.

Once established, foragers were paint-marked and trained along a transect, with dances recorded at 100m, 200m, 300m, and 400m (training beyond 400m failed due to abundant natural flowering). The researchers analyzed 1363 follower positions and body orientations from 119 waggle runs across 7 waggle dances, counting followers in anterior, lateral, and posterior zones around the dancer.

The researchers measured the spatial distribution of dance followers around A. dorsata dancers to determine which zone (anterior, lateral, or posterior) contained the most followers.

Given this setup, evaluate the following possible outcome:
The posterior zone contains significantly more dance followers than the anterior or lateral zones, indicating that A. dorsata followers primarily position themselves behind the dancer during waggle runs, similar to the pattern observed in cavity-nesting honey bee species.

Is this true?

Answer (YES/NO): NO